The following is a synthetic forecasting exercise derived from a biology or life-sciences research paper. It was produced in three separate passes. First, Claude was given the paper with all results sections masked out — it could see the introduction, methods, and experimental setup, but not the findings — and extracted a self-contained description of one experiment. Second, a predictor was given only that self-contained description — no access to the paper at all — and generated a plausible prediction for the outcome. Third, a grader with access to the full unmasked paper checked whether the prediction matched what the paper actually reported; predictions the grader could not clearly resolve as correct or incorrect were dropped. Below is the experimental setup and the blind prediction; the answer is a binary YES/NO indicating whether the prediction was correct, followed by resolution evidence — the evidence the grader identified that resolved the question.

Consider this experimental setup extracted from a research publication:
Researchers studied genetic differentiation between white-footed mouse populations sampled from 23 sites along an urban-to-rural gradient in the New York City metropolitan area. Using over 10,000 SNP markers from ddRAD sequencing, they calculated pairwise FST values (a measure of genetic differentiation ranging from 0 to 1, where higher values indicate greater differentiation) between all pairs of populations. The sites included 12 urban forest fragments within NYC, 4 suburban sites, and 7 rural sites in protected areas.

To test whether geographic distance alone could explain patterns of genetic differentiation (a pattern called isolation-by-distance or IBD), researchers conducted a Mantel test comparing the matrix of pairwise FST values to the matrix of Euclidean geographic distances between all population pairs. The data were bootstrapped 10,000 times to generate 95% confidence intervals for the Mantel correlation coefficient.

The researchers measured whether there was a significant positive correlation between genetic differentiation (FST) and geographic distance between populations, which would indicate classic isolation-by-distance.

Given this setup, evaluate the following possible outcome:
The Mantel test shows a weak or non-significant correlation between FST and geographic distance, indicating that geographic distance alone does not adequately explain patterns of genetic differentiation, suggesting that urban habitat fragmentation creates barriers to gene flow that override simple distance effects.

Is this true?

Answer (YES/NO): YES